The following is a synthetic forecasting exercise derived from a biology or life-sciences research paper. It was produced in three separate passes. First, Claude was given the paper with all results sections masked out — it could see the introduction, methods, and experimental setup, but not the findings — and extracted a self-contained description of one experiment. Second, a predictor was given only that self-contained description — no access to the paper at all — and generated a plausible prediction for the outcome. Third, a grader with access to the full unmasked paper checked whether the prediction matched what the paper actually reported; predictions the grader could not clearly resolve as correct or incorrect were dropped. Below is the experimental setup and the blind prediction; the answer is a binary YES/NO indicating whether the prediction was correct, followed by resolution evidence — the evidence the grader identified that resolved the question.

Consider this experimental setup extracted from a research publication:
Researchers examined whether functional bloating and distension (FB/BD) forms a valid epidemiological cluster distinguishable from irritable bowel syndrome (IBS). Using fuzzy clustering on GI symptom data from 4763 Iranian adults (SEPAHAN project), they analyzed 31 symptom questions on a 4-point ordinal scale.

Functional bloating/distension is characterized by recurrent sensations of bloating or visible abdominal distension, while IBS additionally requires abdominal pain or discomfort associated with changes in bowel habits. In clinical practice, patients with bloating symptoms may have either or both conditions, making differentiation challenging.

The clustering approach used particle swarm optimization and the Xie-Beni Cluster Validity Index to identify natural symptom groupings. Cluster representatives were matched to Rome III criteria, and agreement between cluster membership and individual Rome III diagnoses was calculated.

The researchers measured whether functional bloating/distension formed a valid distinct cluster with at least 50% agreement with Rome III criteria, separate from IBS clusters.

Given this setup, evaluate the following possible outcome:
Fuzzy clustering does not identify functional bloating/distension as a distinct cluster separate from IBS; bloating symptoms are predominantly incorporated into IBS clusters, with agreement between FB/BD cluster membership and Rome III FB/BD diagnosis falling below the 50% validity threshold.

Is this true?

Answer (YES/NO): NO